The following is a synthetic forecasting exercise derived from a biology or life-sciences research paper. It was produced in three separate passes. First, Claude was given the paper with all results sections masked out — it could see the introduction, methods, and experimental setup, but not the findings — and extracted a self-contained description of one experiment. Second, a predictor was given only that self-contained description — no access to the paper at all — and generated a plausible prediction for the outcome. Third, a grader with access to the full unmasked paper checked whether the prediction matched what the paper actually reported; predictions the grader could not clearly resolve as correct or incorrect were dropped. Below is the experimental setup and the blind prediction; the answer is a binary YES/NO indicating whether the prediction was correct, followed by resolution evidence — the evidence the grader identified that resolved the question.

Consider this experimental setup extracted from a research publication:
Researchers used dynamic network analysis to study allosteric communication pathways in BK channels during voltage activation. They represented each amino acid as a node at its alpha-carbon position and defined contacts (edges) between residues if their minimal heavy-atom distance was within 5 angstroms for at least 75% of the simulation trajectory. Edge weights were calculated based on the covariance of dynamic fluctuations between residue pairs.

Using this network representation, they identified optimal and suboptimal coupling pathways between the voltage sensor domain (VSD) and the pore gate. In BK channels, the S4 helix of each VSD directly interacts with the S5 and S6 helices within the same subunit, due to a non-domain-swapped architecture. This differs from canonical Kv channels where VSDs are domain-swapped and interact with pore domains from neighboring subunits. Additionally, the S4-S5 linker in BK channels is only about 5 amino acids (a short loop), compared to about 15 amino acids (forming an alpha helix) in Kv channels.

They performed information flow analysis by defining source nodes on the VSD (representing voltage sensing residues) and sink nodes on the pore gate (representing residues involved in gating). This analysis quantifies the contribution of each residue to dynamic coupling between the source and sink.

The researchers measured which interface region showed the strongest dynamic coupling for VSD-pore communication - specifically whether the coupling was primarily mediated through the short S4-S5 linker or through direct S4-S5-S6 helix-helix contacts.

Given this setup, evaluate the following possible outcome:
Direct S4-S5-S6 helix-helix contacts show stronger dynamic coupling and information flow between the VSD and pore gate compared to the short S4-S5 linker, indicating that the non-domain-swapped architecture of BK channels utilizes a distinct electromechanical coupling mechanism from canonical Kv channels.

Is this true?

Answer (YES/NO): YES